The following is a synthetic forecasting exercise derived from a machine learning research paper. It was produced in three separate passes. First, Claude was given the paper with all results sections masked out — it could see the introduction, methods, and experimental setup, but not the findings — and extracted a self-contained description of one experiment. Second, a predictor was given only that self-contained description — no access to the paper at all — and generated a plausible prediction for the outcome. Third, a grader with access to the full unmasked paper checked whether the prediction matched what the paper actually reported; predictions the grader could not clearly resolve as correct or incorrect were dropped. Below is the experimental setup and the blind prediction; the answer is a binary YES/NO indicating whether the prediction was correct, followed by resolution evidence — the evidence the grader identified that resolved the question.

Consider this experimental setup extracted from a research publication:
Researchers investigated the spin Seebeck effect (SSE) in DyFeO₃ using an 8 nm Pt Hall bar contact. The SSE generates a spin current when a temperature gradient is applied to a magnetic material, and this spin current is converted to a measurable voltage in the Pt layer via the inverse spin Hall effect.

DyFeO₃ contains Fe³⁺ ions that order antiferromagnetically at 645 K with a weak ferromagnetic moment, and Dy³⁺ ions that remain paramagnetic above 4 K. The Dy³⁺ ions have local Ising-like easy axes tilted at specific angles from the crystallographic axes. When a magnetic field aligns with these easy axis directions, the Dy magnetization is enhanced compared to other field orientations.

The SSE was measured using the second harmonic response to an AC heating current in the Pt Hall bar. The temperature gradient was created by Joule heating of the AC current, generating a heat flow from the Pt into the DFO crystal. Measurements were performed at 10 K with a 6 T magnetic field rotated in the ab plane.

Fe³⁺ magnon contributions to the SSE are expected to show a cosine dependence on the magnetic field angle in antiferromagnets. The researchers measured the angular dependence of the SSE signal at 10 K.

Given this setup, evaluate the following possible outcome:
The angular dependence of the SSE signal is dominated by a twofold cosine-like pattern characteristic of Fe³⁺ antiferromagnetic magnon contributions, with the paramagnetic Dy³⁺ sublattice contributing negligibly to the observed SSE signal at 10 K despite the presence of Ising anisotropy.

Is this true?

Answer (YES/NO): YES